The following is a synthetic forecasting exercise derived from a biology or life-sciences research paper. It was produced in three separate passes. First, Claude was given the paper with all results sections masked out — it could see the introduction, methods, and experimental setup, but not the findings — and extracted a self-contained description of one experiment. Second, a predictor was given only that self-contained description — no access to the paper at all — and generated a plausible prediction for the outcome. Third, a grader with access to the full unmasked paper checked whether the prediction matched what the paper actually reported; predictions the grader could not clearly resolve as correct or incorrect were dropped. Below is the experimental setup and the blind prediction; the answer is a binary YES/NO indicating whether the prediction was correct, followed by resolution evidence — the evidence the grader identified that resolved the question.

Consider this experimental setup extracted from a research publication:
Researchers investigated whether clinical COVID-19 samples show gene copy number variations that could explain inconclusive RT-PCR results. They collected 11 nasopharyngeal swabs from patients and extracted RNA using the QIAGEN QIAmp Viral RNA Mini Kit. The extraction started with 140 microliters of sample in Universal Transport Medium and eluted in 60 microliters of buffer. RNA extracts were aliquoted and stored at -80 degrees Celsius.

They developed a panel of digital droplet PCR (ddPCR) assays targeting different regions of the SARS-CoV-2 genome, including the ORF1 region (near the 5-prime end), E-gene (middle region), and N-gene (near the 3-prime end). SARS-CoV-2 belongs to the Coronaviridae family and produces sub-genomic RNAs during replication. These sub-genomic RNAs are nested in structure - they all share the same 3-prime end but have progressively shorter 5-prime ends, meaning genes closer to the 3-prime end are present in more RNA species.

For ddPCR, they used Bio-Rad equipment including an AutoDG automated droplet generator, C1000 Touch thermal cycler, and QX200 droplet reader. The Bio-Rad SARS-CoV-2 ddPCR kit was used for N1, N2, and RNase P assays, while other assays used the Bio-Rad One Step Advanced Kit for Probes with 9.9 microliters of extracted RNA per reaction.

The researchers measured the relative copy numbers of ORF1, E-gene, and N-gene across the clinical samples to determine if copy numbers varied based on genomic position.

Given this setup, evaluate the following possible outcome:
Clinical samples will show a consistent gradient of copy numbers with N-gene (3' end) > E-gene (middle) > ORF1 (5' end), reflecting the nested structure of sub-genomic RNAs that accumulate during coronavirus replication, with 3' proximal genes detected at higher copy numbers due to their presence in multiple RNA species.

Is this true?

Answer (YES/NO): NO